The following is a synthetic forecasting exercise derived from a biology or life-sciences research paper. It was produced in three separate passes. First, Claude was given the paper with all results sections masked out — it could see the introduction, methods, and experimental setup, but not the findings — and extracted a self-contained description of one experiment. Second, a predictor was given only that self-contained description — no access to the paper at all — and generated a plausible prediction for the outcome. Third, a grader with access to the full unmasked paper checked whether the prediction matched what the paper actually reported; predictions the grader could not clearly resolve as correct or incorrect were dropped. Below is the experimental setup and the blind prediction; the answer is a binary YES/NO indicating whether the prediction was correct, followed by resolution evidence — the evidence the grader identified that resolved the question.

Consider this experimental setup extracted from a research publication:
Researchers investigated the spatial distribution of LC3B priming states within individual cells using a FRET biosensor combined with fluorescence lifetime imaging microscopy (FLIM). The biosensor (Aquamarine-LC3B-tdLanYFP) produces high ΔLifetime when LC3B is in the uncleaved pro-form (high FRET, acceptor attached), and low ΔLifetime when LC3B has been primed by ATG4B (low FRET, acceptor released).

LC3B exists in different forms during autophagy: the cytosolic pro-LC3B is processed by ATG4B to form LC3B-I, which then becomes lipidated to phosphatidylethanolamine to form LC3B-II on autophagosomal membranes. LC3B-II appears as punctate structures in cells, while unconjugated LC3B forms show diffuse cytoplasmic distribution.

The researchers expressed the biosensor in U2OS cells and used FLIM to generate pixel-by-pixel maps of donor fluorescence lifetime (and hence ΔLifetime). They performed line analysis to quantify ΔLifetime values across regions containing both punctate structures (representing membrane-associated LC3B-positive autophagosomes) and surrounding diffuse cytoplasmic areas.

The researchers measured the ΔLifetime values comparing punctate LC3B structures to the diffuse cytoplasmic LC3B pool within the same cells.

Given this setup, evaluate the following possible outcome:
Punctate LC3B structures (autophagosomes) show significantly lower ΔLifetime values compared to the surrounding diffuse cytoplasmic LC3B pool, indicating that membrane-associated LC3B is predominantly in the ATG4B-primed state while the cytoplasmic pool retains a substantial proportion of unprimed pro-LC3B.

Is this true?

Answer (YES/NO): NO